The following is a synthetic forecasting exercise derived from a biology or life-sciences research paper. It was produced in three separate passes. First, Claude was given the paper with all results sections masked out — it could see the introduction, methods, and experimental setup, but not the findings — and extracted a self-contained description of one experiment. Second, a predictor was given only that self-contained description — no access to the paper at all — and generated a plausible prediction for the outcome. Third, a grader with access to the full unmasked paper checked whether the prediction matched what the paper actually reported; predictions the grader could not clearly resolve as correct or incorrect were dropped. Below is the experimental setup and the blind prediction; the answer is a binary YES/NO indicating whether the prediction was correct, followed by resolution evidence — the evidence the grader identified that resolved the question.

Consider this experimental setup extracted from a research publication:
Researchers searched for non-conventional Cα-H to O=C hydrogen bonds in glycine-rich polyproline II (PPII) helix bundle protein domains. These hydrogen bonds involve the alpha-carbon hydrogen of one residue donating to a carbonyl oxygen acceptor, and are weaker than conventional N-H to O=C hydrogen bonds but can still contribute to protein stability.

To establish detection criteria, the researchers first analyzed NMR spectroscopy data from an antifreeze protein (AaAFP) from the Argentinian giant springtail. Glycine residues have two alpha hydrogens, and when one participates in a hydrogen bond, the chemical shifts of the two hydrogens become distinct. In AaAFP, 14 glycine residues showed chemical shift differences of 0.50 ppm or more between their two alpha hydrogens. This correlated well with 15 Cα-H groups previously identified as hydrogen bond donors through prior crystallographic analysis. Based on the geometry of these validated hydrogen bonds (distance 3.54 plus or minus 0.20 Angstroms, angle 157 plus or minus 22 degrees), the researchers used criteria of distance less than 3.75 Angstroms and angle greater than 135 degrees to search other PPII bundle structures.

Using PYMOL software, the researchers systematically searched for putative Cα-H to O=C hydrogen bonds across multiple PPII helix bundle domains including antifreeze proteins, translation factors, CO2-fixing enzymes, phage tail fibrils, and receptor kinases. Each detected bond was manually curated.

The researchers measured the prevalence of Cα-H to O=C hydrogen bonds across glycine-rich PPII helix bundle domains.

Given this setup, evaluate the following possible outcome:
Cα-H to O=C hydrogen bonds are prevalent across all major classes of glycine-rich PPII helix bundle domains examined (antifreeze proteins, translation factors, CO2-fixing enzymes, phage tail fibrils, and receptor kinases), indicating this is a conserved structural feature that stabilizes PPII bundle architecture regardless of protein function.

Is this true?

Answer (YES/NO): YES